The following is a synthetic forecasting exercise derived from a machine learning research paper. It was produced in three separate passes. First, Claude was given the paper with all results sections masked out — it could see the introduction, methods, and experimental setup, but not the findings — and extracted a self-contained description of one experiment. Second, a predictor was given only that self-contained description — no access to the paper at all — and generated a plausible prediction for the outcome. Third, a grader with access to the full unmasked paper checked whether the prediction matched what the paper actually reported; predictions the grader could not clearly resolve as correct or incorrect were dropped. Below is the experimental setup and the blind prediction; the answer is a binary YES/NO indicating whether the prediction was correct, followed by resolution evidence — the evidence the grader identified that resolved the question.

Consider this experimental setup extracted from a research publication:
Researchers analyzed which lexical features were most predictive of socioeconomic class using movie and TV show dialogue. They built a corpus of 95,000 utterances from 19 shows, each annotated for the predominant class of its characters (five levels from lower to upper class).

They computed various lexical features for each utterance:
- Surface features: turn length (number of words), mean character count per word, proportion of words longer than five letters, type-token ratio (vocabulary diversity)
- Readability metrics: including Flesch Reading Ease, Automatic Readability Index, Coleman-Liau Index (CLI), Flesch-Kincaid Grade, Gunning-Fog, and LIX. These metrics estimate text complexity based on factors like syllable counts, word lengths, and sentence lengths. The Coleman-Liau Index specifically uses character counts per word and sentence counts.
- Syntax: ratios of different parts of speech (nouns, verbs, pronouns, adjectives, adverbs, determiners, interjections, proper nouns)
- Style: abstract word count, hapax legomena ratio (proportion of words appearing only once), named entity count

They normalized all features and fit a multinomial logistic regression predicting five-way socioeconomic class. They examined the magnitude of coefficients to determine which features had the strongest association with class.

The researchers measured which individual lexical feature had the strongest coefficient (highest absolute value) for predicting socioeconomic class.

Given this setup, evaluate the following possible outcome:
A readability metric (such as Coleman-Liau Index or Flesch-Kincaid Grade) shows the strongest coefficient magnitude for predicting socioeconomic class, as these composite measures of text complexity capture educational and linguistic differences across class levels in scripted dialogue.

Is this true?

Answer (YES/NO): YES